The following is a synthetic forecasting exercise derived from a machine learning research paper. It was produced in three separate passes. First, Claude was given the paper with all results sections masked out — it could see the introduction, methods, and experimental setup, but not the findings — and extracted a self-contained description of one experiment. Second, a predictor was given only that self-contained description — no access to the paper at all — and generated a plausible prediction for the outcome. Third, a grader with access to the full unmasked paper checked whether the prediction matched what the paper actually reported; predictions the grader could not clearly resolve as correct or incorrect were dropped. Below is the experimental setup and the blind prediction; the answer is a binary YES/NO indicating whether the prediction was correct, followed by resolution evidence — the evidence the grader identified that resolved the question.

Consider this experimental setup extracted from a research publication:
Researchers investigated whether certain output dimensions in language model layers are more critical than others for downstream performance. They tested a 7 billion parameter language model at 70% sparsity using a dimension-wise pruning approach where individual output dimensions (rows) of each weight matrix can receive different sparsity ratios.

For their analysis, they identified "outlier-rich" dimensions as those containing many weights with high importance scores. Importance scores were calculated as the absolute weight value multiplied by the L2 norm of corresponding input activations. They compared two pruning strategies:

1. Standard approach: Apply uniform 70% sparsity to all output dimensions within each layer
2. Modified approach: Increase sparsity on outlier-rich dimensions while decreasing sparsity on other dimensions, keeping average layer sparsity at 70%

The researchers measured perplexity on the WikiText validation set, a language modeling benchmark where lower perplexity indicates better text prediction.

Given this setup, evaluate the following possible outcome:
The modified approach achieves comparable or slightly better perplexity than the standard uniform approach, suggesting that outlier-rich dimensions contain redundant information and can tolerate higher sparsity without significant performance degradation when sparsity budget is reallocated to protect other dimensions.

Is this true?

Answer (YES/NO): NO